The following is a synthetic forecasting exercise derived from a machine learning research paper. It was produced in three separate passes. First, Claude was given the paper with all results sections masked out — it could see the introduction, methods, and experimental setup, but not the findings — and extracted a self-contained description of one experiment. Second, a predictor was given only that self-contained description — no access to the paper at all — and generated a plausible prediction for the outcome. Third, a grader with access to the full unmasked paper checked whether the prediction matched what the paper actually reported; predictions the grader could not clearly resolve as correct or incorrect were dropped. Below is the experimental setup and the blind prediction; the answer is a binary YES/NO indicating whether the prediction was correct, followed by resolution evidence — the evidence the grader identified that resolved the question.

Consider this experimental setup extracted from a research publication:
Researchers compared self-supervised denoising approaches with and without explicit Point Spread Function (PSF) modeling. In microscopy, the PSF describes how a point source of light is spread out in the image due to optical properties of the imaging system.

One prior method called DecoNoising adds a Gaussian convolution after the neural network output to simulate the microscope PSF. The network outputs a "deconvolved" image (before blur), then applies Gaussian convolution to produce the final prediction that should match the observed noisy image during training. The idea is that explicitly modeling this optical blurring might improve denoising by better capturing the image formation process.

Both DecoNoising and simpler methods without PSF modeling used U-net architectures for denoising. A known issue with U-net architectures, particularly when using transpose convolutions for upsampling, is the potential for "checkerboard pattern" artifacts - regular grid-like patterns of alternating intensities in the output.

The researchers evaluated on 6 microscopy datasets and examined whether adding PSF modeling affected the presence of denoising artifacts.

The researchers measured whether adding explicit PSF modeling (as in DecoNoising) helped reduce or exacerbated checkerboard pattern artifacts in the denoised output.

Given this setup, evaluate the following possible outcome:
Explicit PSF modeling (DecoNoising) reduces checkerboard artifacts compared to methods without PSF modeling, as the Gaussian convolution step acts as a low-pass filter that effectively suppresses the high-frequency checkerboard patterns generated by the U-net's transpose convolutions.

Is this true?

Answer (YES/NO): NO